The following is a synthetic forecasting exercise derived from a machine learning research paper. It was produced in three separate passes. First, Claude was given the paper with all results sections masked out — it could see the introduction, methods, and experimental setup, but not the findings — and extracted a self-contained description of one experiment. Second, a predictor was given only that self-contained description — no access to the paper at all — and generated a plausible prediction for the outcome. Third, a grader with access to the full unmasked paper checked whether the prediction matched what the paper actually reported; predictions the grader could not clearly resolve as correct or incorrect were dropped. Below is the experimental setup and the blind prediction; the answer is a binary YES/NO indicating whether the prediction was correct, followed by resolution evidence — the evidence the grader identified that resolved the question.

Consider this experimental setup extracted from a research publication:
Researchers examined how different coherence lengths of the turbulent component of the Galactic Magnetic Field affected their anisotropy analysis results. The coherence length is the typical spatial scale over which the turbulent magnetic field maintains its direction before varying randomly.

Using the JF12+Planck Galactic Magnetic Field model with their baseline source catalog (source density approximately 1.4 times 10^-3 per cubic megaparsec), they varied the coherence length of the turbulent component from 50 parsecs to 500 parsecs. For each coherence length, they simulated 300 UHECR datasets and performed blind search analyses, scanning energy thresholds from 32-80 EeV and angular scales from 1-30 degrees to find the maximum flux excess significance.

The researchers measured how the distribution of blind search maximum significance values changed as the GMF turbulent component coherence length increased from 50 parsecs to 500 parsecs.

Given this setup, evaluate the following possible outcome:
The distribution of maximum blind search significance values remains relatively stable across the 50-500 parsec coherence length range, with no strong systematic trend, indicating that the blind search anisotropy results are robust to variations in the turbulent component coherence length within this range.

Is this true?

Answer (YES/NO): NO